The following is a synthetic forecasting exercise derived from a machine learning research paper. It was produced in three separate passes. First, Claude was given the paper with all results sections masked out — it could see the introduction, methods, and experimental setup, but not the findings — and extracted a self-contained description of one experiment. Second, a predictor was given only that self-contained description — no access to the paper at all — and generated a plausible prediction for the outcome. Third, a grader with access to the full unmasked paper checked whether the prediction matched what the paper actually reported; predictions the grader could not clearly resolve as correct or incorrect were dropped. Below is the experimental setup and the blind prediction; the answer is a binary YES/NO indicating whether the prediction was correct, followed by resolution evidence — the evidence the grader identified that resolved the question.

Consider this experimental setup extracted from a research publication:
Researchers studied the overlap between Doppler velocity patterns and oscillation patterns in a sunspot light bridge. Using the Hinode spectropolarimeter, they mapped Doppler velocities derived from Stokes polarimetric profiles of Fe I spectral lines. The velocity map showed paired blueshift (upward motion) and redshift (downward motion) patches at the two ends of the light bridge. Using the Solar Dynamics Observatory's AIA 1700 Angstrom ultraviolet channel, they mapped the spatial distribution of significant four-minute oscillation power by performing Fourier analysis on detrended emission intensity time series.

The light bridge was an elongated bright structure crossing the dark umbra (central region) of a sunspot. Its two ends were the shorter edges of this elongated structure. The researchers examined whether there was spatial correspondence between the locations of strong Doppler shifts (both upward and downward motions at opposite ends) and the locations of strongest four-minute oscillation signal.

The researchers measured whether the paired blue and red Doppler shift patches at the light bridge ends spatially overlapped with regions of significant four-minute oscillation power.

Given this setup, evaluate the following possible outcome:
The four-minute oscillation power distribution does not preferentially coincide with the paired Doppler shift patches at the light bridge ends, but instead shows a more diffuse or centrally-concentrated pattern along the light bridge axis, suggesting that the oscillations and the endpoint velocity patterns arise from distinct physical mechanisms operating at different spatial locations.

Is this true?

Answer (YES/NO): NO